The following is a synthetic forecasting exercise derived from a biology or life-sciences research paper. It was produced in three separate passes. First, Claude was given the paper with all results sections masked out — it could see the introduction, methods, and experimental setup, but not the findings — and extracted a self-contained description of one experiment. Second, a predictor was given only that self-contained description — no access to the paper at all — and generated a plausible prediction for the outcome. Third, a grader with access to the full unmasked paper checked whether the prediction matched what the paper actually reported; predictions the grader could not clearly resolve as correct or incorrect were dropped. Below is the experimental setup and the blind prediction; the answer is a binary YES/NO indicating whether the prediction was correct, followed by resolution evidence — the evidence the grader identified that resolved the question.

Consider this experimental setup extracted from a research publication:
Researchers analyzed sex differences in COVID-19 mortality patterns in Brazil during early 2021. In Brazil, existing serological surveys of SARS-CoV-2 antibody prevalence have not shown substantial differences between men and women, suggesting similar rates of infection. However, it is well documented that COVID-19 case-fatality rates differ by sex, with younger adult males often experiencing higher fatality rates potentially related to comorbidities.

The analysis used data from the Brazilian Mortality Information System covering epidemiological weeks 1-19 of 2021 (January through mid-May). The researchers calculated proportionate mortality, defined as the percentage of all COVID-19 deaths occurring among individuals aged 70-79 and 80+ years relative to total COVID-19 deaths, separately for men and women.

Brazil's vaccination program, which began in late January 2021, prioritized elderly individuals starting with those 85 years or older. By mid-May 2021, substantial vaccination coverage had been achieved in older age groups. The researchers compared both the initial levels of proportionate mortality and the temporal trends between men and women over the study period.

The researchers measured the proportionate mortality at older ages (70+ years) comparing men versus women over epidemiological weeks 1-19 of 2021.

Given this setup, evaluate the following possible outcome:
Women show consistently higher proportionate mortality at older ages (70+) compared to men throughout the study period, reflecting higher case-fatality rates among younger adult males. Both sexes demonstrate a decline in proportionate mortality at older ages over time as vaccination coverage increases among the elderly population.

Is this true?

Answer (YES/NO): YES